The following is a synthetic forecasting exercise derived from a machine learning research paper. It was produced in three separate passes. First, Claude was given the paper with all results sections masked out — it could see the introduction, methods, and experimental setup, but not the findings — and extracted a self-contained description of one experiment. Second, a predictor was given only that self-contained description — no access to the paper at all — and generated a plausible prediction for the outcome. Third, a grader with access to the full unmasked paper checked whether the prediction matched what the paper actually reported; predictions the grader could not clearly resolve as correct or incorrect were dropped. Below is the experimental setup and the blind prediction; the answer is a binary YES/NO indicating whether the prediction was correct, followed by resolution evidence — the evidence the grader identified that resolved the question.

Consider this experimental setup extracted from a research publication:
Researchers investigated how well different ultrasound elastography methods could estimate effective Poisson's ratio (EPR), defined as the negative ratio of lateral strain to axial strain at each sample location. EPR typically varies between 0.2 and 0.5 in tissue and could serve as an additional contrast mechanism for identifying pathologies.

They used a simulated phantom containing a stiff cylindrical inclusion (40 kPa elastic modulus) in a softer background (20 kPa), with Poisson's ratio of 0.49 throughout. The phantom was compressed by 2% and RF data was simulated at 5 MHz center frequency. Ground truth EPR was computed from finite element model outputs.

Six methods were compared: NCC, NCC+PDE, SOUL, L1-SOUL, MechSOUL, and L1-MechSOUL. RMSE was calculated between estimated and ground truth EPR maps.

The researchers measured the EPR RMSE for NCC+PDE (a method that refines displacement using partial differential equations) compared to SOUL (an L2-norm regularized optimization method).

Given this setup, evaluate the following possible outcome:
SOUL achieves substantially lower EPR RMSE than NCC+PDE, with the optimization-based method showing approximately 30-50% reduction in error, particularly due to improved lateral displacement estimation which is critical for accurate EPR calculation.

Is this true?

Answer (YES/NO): NO